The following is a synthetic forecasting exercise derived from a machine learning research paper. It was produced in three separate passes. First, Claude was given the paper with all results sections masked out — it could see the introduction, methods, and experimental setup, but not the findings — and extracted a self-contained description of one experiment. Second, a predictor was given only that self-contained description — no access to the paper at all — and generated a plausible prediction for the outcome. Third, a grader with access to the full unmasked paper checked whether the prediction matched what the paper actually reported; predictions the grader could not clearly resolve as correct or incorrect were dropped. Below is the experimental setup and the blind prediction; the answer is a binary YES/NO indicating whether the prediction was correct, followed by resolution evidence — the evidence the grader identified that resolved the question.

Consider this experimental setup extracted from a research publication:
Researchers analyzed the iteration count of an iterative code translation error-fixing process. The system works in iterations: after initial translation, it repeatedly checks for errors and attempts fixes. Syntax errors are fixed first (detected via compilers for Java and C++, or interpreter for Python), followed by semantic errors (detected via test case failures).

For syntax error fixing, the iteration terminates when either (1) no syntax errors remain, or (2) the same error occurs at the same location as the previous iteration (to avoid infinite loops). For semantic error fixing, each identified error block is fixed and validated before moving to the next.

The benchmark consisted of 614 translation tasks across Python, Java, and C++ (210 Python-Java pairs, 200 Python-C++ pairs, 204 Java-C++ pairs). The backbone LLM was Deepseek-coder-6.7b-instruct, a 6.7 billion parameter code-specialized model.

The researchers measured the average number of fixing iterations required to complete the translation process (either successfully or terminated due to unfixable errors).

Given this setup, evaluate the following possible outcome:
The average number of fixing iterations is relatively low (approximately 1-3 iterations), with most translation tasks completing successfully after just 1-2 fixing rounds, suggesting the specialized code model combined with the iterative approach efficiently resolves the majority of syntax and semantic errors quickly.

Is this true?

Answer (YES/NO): YES